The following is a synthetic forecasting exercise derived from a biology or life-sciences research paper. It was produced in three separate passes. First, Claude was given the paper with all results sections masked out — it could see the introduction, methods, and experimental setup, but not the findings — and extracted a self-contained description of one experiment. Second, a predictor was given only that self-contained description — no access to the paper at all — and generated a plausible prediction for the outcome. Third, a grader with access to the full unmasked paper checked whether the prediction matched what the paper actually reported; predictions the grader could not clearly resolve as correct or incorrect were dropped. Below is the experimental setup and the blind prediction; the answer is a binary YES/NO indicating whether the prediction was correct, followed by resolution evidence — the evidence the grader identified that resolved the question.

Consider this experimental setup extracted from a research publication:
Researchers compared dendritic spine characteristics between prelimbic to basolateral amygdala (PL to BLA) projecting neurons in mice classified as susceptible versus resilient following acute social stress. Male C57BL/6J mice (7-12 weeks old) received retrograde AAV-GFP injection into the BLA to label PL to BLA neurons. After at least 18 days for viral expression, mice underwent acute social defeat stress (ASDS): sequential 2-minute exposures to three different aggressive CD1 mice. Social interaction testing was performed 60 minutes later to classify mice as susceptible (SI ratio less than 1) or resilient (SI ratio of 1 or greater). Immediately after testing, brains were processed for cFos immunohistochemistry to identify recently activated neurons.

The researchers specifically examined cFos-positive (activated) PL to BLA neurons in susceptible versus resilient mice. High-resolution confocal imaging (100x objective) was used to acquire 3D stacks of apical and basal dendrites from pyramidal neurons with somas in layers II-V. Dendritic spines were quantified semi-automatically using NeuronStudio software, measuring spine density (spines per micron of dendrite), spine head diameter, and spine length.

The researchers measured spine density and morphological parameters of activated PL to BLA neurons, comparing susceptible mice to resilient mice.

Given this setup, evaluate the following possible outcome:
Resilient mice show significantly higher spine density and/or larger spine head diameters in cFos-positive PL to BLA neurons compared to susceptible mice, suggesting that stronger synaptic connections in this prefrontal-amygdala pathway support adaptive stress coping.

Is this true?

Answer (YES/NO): NO